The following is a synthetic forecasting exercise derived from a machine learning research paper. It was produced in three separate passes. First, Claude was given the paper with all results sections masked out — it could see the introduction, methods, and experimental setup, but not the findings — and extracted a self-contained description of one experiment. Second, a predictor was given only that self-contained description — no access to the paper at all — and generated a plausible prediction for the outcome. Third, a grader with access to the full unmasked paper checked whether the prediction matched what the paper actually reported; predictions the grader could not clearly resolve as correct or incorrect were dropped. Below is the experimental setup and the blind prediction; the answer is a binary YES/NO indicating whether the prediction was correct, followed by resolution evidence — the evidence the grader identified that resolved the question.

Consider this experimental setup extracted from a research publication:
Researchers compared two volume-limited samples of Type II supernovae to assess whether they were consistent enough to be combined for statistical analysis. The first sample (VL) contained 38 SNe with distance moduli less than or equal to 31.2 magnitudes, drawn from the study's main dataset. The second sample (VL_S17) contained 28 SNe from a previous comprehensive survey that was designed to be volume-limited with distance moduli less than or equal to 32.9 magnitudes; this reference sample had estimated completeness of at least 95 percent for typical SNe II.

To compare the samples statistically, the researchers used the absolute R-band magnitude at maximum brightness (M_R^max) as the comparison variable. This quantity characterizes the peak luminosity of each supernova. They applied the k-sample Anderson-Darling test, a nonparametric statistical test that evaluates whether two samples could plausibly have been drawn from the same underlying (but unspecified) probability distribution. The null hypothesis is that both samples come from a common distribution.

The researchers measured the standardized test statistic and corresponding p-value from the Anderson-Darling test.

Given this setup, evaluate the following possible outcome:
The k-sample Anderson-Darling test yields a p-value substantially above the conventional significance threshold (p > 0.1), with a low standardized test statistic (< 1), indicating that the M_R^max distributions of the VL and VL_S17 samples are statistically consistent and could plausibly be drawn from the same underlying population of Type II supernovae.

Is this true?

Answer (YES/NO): YES